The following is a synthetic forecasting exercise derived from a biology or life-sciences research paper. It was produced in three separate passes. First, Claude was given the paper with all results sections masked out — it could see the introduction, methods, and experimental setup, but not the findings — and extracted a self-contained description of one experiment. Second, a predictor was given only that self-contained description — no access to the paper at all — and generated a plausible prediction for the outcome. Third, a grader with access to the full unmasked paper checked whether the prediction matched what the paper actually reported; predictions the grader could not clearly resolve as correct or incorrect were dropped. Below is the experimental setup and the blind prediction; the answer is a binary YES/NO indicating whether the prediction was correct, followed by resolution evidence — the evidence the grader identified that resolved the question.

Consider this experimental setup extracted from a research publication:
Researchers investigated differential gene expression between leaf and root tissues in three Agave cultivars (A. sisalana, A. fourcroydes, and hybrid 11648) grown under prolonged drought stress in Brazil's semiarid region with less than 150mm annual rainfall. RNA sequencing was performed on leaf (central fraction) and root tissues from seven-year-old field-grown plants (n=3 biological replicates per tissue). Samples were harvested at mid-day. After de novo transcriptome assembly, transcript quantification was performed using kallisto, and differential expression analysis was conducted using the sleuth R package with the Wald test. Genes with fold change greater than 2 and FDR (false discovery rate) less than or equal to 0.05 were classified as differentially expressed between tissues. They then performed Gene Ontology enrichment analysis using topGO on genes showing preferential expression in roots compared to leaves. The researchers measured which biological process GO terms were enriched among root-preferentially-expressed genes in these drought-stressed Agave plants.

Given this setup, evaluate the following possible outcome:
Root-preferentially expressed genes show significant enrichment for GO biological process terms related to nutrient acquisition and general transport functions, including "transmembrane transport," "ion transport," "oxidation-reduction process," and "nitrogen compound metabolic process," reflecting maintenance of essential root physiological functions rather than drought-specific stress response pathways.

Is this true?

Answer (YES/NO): NO